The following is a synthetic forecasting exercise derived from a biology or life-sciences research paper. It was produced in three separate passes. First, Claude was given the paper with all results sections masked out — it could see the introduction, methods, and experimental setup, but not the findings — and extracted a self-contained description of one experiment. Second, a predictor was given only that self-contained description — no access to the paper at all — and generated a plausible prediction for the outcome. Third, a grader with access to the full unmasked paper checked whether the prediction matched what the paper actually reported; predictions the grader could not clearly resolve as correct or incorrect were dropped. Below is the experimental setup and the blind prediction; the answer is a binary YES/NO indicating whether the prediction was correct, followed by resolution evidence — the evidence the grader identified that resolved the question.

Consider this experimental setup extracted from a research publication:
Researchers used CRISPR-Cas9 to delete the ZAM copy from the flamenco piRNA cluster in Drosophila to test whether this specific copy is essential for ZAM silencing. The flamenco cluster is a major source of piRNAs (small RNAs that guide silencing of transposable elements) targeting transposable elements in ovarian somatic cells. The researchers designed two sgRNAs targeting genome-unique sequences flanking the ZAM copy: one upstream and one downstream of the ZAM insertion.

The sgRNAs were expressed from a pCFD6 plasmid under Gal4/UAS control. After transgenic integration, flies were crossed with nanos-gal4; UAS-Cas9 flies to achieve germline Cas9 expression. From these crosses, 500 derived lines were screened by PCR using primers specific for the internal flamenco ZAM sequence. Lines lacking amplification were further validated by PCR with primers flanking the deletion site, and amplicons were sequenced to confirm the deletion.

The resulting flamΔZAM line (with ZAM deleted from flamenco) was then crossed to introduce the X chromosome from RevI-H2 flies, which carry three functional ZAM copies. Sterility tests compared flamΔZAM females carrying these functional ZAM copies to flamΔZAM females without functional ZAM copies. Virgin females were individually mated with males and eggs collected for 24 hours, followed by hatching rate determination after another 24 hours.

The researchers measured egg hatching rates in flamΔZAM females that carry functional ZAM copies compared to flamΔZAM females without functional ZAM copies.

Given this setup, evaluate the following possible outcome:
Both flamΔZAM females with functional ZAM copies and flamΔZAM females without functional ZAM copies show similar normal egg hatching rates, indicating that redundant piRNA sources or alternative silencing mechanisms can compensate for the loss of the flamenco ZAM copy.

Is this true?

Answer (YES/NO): NO